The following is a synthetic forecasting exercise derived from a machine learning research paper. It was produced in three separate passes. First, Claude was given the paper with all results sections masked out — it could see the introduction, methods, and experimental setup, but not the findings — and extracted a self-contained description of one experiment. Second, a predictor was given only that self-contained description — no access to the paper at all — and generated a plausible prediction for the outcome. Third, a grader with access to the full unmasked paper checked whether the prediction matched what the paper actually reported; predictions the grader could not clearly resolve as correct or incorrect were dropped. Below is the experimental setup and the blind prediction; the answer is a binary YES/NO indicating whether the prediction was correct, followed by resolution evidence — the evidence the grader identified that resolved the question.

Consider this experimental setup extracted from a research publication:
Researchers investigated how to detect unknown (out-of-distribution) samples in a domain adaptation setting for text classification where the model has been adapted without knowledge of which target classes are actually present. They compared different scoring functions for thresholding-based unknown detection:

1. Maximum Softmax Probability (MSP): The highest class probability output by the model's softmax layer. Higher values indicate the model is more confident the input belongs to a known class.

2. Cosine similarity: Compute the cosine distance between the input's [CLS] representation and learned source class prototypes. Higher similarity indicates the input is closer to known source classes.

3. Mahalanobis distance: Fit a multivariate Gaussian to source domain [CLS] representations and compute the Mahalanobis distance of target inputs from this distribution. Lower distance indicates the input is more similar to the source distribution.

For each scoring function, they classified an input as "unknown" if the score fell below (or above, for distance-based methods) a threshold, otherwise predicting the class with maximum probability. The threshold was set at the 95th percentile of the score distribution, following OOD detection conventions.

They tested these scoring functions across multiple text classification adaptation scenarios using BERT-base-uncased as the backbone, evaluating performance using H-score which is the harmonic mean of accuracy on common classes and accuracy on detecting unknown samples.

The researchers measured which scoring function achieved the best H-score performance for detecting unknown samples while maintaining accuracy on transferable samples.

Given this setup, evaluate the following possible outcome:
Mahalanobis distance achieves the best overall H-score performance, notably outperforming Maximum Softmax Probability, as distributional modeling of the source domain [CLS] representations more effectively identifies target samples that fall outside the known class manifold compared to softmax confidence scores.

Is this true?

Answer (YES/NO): NO